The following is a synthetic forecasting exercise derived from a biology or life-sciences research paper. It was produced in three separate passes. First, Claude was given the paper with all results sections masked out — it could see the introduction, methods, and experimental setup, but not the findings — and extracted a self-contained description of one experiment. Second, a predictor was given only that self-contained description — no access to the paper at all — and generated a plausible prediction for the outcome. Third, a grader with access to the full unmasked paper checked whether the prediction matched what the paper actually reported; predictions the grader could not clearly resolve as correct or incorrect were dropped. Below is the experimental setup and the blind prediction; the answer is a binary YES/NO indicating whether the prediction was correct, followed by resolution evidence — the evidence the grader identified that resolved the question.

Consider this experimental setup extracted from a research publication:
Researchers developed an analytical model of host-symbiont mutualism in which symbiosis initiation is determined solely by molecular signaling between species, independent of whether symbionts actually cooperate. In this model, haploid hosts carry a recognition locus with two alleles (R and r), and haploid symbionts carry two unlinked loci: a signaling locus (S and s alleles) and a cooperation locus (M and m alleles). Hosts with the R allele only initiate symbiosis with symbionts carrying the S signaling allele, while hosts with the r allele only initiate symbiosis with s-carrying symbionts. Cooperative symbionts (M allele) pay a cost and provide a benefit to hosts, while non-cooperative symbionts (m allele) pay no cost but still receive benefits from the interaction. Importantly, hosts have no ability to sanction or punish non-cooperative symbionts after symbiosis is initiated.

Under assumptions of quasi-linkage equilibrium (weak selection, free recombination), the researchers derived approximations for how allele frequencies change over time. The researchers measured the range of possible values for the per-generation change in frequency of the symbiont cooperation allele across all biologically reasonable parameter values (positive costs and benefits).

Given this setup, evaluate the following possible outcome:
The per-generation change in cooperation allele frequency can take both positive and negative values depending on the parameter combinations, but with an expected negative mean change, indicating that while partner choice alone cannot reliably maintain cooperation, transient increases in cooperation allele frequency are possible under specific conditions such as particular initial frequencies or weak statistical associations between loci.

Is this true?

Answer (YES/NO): NO